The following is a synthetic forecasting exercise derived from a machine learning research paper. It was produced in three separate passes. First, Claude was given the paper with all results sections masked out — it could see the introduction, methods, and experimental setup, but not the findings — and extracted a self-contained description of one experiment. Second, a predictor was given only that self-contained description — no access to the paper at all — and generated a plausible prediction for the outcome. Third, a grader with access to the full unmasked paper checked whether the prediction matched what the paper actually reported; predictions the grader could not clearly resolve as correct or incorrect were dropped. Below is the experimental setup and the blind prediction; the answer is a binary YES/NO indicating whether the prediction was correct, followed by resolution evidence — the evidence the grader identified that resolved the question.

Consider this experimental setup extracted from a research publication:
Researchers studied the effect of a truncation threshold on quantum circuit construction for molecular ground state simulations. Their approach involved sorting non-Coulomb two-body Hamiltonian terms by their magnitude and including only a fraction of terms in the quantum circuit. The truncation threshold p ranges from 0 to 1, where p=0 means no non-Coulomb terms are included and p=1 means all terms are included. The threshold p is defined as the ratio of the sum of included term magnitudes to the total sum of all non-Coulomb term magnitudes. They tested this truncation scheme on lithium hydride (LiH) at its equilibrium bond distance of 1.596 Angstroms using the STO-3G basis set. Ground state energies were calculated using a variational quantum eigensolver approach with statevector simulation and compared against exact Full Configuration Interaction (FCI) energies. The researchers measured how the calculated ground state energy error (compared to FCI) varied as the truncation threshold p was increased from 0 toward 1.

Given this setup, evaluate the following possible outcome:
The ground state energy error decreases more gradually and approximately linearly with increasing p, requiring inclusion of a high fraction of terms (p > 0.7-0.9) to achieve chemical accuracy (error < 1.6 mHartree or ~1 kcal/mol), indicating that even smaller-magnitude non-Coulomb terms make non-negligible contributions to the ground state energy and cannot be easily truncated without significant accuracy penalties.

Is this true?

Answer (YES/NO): NO